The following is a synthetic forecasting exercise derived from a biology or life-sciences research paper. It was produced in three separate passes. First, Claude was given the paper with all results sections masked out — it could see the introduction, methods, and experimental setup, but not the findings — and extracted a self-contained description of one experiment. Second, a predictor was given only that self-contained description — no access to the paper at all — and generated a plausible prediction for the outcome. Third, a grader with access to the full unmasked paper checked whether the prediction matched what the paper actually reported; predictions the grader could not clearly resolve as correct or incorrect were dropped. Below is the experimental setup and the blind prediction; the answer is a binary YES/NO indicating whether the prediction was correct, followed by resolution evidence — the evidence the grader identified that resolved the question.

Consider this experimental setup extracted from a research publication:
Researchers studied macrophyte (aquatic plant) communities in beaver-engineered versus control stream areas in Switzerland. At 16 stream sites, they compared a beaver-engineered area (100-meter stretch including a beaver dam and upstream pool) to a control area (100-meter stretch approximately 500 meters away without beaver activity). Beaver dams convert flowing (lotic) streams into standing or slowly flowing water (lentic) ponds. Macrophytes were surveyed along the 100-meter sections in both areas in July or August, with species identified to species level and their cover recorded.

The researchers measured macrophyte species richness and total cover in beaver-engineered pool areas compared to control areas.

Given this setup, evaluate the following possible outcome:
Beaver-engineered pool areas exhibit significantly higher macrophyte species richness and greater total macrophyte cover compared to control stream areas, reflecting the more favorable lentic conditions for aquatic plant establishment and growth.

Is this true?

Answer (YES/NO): YES